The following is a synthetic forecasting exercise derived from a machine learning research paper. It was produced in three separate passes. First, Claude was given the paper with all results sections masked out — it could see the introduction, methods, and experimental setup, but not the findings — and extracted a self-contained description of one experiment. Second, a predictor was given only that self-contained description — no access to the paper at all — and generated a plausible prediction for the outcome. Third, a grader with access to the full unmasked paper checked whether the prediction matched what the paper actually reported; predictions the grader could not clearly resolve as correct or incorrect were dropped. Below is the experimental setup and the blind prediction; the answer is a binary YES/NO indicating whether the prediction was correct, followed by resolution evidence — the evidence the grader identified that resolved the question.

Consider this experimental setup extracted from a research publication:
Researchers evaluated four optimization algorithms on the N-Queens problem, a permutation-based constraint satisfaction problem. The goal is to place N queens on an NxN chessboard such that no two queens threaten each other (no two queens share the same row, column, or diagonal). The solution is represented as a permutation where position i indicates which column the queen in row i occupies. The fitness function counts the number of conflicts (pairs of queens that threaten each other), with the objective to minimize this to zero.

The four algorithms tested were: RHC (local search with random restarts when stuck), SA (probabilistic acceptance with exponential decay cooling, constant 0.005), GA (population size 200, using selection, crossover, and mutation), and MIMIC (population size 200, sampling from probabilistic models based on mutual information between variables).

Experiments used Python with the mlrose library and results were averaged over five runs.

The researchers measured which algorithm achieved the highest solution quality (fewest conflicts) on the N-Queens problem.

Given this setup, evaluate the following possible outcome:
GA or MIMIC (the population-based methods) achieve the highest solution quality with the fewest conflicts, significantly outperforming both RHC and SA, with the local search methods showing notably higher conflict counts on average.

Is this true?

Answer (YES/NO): NO